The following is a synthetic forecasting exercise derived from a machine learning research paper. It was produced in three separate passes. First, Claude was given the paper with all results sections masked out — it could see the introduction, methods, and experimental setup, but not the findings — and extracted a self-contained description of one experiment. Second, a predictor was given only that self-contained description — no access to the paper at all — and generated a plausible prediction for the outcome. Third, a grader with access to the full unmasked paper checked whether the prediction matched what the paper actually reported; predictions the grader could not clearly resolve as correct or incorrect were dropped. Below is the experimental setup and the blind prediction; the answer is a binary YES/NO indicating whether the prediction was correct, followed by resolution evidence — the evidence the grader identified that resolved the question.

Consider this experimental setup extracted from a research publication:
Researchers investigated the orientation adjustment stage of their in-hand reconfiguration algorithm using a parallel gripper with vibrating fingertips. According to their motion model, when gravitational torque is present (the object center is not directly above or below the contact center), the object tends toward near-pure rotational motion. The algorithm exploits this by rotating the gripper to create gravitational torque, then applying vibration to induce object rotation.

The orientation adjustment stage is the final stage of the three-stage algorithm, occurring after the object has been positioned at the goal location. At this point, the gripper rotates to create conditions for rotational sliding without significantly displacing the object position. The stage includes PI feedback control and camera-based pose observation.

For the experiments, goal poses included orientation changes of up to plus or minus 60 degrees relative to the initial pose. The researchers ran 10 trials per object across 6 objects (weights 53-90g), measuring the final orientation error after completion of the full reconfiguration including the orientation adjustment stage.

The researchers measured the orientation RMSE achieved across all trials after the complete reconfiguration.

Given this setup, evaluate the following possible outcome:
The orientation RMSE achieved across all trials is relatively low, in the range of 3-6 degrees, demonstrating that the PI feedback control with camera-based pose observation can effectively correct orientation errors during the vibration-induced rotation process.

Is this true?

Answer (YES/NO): NO